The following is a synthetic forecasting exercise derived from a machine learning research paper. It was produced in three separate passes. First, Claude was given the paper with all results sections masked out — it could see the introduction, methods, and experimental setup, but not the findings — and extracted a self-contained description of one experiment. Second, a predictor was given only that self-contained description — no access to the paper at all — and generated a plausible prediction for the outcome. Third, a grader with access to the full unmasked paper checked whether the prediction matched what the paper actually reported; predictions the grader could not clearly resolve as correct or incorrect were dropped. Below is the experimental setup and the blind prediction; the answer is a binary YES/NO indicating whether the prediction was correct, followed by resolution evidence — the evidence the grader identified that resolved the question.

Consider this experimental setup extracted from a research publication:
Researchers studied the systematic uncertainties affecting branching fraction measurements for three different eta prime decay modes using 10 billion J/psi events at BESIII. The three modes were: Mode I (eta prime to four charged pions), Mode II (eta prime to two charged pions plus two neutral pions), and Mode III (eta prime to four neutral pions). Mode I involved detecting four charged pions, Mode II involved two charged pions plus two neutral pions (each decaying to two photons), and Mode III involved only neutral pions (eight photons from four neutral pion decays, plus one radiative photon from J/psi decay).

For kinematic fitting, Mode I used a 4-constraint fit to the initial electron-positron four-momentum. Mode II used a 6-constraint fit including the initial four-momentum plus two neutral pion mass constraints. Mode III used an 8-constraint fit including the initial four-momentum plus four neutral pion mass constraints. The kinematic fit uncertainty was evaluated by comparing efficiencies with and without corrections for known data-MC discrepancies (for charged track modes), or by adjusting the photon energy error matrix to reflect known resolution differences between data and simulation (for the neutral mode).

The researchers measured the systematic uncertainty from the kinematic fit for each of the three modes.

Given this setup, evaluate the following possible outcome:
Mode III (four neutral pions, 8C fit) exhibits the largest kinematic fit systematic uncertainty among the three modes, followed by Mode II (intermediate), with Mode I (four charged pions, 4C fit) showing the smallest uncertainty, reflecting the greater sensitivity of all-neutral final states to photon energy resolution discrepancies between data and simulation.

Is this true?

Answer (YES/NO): NO